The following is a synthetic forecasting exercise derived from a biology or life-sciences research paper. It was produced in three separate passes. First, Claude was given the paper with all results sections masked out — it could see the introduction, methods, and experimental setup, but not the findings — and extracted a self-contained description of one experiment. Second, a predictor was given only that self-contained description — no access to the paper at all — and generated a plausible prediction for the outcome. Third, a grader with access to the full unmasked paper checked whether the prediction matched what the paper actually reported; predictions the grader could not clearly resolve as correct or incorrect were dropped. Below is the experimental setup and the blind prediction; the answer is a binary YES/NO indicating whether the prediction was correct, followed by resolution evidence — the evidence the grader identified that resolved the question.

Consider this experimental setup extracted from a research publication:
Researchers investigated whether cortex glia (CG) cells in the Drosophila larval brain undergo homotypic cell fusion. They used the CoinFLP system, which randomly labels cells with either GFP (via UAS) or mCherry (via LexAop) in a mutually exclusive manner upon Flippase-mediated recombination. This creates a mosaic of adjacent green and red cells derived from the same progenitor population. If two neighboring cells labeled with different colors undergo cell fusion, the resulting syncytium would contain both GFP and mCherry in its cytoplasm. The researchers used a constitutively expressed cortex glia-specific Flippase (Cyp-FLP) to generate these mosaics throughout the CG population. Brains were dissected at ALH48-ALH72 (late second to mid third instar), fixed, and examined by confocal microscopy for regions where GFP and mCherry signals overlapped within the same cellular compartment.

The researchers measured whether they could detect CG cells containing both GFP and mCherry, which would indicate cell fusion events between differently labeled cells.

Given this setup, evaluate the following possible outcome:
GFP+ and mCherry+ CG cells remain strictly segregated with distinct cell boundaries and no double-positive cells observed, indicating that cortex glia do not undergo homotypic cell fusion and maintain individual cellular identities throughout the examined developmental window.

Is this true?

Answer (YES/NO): NO